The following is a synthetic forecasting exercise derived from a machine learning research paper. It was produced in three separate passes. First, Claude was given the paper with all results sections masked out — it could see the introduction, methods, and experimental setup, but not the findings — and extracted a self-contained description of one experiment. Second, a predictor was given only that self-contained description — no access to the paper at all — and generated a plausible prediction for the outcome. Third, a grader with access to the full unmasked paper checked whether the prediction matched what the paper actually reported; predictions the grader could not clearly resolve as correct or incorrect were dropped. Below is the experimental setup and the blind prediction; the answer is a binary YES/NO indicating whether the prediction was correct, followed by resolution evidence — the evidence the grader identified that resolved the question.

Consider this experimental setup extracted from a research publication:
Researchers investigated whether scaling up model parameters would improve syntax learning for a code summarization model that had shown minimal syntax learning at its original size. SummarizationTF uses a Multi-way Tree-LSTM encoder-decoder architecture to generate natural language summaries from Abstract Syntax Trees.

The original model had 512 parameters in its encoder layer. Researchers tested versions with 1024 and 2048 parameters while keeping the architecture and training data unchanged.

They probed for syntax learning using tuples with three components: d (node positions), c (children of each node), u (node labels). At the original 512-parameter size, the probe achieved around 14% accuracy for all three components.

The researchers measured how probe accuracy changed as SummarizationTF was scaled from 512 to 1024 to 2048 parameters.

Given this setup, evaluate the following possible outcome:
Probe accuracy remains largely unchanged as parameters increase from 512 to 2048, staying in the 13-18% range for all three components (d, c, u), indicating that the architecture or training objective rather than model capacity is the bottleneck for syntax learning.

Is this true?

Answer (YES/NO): YES